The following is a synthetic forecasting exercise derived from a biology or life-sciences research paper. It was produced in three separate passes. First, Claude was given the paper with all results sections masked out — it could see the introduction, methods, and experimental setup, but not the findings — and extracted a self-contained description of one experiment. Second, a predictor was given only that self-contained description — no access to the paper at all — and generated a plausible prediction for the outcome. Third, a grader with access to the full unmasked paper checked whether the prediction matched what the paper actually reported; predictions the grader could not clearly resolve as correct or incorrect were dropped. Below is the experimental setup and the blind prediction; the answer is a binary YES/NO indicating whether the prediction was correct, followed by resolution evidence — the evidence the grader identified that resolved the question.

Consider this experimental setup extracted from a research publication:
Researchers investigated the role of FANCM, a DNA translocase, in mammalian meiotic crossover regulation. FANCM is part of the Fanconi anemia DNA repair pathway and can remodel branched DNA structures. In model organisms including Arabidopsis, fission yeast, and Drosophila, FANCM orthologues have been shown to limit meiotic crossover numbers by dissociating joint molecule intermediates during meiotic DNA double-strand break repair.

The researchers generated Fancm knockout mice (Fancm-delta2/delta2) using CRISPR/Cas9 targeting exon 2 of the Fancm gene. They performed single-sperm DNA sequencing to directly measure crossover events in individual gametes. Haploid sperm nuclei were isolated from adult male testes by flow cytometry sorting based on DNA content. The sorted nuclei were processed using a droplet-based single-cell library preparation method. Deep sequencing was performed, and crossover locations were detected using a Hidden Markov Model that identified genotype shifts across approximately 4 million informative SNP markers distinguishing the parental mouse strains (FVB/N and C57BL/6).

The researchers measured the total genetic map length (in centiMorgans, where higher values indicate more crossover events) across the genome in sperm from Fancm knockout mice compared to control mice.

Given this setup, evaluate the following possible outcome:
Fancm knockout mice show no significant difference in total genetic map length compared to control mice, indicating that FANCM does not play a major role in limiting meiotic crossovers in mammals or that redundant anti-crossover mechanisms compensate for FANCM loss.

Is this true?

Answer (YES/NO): NO